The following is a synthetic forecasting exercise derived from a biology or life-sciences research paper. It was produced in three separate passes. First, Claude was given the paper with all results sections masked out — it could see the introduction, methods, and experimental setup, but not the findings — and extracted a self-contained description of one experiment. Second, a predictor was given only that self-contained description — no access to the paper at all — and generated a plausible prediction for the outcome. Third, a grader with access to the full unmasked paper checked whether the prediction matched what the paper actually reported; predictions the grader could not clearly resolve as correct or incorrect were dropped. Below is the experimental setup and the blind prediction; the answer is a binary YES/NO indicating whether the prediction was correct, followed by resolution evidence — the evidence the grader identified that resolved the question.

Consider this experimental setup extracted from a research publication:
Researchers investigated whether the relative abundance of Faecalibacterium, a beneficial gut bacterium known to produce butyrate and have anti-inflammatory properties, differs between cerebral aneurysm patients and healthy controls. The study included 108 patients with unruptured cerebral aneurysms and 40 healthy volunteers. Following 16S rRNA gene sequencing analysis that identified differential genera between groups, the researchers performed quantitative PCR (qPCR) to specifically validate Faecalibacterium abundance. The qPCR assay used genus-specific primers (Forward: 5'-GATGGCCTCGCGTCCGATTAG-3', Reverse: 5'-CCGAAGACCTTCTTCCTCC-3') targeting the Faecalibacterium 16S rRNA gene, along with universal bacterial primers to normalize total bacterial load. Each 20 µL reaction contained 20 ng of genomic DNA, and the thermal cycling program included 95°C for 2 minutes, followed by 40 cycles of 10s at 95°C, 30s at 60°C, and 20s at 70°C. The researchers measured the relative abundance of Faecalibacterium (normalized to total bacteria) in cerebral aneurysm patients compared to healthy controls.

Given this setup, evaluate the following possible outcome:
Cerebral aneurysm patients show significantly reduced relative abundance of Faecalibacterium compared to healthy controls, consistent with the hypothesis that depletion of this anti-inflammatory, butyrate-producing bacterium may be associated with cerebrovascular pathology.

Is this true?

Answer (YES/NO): NO